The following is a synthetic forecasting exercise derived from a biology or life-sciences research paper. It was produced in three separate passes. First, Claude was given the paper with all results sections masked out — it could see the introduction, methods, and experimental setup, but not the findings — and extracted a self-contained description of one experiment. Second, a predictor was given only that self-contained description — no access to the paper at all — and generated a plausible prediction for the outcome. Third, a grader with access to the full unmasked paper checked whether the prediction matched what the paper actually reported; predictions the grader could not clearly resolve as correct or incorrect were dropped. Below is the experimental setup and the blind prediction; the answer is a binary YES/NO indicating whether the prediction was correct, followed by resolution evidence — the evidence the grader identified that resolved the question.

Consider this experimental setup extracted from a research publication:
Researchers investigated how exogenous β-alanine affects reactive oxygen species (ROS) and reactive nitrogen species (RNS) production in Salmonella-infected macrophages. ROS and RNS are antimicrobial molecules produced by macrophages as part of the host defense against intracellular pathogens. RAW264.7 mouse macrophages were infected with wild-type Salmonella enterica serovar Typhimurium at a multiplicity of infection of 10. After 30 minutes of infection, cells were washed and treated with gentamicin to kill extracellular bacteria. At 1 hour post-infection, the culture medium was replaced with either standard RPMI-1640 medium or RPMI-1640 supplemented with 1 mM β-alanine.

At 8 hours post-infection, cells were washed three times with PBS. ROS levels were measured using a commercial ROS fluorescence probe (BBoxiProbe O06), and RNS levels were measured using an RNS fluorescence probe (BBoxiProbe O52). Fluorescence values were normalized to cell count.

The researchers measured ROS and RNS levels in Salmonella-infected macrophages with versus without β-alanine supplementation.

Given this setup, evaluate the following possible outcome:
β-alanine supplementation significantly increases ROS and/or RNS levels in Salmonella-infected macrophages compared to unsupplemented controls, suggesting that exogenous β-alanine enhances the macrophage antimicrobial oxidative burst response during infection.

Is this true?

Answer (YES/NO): NO